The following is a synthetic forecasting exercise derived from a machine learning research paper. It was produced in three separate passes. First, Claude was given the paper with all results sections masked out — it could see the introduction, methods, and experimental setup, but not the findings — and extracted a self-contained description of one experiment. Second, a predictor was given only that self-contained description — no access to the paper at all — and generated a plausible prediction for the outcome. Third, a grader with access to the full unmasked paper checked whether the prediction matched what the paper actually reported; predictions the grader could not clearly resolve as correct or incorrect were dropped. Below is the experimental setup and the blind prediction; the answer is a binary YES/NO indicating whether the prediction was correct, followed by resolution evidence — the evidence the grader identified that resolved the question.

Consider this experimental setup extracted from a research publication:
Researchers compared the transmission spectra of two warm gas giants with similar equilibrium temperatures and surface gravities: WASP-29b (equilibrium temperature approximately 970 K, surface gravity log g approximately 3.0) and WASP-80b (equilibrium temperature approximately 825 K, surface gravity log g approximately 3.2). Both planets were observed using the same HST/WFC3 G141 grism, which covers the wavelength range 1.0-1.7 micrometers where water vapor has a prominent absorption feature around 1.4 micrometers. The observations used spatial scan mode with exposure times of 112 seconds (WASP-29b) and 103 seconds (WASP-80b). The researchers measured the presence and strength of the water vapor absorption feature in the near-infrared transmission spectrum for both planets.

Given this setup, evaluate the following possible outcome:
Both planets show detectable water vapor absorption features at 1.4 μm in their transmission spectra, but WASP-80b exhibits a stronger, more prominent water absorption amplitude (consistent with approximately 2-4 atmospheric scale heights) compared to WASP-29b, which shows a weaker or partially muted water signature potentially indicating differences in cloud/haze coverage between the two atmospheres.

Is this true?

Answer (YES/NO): NO